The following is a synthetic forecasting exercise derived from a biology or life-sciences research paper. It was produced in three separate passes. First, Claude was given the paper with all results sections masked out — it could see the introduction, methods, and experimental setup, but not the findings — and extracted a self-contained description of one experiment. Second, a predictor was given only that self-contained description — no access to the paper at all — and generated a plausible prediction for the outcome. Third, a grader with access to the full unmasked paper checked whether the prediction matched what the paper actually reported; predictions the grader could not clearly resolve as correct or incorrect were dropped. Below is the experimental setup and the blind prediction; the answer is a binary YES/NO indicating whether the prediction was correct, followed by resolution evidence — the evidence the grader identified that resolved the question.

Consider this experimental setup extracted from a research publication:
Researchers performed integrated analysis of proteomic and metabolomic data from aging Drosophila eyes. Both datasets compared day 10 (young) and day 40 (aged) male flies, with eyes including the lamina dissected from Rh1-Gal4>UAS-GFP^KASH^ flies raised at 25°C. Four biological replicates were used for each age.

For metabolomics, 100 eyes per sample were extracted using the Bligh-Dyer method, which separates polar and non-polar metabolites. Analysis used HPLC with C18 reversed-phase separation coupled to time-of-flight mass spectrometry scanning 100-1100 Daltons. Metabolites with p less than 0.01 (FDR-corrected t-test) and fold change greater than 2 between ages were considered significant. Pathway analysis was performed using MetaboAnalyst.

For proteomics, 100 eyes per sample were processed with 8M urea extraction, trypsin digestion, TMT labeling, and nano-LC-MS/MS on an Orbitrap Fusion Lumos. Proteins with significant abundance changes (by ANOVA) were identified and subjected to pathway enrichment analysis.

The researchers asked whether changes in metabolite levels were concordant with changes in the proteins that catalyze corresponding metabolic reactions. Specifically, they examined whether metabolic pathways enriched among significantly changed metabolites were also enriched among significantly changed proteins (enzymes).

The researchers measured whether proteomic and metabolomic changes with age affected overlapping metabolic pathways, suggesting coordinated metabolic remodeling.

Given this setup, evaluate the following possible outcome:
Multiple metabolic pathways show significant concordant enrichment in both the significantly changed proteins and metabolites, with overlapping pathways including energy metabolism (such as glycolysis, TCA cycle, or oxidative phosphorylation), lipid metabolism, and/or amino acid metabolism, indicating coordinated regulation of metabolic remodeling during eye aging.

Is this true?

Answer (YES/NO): NO